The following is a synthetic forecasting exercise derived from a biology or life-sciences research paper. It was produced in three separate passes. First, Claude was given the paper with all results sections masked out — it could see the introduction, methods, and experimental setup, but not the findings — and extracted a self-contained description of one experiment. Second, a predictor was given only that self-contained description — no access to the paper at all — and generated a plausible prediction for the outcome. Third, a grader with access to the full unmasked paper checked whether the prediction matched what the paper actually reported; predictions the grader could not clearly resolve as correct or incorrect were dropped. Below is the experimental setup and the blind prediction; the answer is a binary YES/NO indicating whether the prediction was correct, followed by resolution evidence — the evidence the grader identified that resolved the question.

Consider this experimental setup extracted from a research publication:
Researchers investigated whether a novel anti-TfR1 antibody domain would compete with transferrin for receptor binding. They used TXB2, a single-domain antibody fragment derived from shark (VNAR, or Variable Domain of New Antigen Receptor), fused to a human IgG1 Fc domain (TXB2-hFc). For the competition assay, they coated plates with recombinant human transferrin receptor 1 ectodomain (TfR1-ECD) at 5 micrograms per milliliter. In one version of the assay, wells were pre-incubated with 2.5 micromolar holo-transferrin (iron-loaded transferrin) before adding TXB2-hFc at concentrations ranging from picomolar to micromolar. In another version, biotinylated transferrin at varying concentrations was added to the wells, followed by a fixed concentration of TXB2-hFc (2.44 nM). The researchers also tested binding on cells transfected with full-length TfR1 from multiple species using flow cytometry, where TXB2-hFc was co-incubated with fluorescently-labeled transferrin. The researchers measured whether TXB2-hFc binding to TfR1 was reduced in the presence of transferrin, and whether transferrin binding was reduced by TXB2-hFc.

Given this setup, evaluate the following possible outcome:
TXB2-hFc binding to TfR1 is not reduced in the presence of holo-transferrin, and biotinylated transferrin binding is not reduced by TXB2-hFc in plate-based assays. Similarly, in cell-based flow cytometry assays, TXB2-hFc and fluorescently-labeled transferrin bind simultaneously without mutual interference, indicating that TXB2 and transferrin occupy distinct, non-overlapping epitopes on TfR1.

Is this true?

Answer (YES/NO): YES